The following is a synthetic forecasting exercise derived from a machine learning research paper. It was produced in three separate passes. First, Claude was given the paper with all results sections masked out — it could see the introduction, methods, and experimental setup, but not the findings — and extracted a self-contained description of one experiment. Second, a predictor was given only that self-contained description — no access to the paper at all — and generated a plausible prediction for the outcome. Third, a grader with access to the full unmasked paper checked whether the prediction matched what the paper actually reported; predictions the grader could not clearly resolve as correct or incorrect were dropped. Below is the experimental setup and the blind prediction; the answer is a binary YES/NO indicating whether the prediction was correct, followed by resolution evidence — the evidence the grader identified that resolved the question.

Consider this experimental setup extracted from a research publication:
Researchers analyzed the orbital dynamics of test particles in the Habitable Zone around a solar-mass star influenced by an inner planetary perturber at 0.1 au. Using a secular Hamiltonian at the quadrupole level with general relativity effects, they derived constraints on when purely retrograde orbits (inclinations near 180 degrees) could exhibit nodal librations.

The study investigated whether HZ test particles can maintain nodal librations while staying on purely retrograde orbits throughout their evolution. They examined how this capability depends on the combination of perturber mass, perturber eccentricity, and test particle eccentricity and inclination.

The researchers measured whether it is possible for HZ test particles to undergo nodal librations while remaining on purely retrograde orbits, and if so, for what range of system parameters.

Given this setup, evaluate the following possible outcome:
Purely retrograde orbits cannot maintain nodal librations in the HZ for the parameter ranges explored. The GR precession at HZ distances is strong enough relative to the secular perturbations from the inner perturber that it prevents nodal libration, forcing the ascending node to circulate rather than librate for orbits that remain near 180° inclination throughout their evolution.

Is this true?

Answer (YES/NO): NO